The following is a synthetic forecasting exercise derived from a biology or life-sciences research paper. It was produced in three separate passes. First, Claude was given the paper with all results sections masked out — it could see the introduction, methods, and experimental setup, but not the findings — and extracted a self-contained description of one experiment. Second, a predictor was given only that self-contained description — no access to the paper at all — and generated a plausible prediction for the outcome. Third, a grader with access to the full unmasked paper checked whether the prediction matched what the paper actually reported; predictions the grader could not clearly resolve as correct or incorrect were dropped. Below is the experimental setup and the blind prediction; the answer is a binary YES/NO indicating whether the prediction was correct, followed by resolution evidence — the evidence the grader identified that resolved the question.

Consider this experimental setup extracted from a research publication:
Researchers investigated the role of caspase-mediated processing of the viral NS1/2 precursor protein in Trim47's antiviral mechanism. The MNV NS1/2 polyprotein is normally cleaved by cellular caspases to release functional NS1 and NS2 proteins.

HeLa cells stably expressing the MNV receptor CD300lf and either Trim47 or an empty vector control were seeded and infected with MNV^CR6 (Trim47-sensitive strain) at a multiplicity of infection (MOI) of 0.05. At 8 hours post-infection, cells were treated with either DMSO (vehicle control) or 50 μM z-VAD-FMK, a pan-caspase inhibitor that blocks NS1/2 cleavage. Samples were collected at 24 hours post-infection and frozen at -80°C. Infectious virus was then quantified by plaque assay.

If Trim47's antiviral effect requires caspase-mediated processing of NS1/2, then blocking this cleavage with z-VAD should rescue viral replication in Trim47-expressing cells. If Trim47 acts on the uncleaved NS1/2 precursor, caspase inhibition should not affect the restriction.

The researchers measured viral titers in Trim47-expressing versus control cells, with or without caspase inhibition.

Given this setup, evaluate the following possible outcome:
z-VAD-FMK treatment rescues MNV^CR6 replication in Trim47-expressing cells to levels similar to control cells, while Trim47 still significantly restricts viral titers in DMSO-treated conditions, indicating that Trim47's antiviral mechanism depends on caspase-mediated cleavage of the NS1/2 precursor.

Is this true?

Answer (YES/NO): NO